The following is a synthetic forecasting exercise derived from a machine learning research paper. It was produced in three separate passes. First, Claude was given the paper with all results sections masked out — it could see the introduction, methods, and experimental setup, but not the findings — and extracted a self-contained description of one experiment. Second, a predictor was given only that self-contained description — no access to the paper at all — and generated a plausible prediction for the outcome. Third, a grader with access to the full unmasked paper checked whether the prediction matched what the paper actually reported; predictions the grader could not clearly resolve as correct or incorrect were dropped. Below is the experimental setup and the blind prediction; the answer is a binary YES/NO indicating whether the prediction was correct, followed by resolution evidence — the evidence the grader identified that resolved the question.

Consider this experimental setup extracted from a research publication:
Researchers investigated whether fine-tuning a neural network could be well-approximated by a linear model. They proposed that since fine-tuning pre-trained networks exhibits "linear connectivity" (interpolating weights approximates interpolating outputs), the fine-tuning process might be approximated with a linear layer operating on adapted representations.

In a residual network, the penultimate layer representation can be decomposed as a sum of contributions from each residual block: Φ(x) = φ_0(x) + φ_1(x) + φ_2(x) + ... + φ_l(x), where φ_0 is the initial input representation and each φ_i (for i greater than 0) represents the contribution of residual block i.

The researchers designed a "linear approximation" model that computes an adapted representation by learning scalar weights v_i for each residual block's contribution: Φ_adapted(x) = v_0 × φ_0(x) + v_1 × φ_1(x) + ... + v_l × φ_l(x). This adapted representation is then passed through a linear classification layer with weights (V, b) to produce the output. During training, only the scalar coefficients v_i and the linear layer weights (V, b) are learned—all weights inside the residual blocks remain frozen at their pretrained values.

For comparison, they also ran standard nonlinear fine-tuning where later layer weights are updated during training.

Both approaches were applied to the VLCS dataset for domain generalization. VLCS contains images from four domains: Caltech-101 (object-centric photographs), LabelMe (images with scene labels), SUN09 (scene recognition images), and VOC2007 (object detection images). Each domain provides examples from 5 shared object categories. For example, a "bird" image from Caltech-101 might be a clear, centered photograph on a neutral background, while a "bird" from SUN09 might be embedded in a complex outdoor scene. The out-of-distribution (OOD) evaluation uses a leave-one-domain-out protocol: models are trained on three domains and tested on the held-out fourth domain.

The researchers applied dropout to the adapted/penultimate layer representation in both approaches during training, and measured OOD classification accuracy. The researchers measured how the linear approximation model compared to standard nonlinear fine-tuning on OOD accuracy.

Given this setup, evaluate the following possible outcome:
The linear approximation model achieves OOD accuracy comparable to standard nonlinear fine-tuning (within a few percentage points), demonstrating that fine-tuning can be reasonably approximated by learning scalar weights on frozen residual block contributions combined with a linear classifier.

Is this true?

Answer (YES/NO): YES